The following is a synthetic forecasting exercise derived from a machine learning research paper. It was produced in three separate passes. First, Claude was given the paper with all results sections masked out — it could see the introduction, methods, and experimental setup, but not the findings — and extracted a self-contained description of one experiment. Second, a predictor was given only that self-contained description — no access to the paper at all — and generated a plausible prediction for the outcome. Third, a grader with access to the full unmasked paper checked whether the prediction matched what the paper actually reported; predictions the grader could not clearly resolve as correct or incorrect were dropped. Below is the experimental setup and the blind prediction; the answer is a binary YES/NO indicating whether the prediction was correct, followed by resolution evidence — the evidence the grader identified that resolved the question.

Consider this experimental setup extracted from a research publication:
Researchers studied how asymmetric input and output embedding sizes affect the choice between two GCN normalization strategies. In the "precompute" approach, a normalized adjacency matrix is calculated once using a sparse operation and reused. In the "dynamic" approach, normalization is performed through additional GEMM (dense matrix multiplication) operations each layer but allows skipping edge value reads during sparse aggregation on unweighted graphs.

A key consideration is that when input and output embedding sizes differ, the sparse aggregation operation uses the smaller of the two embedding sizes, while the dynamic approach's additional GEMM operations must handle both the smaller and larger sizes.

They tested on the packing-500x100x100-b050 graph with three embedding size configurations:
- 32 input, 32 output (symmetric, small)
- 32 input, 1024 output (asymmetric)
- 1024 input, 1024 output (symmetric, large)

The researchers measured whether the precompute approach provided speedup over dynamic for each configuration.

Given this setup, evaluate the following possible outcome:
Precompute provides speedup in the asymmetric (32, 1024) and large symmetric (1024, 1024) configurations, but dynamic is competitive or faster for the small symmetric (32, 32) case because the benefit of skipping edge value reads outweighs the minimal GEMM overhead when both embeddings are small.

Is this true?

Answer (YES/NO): NO